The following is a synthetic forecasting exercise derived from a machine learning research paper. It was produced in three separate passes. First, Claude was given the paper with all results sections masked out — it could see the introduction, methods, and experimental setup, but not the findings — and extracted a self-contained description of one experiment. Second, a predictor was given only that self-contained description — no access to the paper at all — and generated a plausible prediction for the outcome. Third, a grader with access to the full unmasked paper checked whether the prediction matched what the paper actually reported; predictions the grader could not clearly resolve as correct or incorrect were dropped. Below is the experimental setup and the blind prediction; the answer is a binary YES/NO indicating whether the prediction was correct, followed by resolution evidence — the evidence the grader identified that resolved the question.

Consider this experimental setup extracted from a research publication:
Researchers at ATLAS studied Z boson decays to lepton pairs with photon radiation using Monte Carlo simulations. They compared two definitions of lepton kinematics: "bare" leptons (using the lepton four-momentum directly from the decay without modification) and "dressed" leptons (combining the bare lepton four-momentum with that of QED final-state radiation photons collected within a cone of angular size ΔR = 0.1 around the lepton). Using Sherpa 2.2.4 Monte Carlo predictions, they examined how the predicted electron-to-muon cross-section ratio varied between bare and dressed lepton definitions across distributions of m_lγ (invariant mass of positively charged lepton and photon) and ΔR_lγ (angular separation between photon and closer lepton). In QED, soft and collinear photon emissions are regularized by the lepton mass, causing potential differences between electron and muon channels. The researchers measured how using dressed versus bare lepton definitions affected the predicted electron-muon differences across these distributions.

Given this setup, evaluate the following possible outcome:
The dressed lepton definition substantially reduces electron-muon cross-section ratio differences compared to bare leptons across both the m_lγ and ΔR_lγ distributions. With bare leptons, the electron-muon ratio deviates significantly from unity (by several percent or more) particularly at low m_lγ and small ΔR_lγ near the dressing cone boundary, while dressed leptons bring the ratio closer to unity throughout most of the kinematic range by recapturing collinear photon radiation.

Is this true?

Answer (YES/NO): NO